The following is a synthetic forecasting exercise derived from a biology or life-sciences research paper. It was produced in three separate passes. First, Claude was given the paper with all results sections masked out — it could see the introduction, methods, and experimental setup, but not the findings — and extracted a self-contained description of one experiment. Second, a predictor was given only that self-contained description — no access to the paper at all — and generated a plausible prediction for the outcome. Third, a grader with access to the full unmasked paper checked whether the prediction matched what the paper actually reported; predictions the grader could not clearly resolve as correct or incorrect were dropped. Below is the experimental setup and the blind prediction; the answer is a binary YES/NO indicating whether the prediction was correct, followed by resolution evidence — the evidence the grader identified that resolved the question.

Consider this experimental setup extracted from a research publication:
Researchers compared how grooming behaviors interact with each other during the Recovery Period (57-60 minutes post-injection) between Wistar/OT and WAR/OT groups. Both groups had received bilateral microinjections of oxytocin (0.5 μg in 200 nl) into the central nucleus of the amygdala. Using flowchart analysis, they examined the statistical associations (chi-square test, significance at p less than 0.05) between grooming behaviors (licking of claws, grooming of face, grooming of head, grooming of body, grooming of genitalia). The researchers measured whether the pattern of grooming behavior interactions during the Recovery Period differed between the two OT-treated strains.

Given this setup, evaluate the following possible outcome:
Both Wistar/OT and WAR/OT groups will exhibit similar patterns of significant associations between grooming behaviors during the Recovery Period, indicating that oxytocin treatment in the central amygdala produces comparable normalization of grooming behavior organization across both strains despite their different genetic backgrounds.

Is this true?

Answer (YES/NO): NO